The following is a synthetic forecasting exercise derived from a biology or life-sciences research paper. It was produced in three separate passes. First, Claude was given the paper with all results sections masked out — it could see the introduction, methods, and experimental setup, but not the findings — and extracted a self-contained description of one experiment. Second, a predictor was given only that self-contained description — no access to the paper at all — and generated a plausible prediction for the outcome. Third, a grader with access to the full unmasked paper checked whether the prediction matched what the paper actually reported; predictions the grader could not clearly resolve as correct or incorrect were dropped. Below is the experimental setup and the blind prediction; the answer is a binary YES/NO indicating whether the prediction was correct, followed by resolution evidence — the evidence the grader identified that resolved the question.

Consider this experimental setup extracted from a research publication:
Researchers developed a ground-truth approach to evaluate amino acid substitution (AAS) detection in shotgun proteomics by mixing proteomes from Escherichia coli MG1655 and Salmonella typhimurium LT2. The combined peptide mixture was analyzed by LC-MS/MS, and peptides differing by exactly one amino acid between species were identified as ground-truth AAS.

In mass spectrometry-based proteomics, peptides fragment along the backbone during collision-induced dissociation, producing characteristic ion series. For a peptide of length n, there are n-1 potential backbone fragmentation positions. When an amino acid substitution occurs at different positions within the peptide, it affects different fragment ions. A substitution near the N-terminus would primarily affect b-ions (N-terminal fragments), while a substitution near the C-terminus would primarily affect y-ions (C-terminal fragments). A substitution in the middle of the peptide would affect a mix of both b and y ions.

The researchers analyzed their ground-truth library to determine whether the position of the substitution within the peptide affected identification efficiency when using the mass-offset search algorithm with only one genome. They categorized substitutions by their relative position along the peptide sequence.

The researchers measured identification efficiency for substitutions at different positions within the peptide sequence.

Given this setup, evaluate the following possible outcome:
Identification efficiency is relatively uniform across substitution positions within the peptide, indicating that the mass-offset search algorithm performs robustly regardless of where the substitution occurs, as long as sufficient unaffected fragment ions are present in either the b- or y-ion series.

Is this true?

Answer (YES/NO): NO